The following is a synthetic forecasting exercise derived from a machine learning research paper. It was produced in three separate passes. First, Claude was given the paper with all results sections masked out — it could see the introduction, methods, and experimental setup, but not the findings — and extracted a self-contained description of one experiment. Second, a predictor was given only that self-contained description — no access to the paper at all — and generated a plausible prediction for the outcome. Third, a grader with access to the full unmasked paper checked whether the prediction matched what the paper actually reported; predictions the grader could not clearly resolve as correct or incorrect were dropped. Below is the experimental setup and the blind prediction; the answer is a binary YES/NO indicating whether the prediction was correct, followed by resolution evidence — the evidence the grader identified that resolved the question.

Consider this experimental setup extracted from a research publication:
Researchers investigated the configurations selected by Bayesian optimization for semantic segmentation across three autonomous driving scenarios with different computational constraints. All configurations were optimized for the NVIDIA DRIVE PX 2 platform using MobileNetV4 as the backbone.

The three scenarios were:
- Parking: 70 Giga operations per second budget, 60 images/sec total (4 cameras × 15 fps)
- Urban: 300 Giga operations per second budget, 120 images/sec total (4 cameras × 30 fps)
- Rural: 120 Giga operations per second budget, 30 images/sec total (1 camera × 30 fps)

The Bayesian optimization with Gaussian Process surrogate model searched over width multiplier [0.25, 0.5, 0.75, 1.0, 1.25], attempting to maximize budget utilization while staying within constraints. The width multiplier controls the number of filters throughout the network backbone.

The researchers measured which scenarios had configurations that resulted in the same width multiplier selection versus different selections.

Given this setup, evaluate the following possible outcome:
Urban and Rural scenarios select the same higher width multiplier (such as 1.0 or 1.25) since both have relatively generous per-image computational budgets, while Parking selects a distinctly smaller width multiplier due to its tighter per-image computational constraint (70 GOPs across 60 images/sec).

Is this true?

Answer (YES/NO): NO